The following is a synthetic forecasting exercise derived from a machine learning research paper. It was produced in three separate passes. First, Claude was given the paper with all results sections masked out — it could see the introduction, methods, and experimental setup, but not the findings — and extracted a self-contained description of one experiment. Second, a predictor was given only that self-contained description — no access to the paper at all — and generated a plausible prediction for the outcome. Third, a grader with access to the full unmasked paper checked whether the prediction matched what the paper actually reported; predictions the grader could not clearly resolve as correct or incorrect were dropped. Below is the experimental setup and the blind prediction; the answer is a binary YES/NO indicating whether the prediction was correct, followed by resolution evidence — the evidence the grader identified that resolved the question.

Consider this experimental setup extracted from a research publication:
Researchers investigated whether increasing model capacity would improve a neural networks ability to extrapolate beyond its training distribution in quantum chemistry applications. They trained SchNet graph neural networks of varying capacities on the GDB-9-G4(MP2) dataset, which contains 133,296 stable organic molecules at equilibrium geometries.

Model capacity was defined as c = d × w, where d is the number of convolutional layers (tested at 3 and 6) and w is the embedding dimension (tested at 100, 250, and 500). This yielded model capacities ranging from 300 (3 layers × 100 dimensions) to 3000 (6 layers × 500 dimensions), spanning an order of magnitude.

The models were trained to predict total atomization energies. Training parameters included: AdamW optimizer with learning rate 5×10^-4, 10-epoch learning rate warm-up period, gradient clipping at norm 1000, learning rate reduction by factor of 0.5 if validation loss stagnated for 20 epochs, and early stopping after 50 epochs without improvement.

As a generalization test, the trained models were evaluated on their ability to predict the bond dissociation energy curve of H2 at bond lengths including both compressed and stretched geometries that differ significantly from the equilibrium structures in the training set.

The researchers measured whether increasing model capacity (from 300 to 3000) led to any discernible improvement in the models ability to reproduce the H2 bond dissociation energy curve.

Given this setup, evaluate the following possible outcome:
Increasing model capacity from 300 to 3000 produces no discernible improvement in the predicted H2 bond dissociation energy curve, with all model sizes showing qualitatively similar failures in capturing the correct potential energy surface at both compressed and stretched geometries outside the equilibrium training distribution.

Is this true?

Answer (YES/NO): YES